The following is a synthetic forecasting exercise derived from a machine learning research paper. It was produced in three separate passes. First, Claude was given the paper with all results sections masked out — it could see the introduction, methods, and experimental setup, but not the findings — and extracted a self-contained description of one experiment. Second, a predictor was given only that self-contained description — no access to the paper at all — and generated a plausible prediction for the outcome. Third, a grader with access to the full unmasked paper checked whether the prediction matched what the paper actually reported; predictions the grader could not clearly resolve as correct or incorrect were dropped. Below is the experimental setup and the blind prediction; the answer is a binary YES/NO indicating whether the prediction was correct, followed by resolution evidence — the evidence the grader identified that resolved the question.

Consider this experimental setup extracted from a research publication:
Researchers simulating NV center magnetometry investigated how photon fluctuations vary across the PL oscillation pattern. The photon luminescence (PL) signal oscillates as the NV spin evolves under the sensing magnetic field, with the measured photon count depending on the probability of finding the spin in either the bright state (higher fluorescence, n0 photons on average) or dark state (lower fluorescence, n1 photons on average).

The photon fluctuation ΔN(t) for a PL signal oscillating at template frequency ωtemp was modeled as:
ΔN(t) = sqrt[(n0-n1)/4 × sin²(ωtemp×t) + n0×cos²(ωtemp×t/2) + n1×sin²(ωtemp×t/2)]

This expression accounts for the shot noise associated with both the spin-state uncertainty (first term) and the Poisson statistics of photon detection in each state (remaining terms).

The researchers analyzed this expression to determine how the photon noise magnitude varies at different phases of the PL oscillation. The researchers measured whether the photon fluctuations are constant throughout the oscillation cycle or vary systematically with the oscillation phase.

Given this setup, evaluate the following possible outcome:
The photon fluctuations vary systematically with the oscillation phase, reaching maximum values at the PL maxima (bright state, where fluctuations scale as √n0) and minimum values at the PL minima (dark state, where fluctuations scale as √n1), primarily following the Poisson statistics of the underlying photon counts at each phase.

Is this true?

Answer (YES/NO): YES